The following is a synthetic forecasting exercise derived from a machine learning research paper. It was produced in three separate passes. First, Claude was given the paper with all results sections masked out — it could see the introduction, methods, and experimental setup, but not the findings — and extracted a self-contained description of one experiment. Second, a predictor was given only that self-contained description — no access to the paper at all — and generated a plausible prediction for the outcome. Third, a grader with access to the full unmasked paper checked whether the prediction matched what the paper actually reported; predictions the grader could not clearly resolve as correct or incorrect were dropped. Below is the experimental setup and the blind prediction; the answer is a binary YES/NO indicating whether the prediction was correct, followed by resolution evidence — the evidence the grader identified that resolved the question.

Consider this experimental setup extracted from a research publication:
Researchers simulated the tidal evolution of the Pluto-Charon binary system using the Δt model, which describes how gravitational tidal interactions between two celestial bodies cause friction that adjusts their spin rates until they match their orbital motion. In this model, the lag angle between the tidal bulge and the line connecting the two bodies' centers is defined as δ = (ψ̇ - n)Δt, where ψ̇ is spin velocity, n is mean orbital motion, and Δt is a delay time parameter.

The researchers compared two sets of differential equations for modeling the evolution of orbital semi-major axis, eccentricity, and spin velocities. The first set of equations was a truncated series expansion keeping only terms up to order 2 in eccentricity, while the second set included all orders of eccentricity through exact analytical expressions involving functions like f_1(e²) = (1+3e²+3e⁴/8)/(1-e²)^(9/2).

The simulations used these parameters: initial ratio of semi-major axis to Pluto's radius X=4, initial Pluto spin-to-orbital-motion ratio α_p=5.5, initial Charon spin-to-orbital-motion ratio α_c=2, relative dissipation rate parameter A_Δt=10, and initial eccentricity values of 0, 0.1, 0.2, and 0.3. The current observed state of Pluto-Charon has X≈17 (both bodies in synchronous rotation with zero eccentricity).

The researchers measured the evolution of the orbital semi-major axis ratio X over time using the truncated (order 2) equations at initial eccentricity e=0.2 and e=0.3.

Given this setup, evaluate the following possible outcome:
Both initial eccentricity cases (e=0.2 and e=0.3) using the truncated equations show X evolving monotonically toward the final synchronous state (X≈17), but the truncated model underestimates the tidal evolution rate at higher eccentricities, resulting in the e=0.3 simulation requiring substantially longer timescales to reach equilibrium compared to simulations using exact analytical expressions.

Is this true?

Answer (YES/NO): NO